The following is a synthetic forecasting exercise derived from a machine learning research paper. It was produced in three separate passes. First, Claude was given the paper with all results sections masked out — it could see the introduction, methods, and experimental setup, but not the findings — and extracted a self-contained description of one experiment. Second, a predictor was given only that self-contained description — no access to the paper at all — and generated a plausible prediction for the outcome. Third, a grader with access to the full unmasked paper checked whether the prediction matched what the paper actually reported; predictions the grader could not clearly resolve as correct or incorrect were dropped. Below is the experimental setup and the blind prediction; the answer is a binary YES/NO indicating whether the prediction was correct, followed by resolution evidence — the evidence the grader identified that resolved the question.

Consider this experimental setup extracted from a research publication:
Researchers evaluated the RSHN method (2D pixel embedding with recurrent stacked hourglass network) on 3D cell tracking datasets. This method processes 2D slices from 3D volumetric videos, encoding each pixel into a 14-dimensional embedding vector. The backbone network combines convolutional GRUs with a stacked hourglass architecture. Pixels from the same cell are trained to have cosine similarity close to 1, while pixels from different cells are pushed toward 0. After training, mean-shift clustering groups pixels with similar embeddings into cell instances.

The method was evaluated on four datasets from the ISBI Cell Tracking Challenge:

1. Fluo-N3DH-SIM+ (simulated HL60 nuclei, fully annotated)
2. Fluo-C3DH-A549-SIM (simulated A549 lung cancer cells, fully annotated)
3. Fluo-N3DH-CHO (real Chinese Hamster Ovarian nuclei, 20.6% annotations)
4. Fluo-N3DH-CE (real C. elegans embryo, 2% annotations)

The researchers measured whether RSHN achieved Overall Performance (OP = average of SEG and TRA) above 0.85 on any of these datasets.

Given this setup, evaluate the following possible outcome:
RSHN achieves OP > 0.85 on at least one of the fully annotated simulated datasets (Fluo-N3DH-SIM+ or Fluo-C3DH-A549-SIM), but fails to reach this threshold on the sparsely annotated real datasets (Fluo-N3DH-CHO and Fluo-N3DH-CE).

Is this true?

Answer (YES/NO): NO